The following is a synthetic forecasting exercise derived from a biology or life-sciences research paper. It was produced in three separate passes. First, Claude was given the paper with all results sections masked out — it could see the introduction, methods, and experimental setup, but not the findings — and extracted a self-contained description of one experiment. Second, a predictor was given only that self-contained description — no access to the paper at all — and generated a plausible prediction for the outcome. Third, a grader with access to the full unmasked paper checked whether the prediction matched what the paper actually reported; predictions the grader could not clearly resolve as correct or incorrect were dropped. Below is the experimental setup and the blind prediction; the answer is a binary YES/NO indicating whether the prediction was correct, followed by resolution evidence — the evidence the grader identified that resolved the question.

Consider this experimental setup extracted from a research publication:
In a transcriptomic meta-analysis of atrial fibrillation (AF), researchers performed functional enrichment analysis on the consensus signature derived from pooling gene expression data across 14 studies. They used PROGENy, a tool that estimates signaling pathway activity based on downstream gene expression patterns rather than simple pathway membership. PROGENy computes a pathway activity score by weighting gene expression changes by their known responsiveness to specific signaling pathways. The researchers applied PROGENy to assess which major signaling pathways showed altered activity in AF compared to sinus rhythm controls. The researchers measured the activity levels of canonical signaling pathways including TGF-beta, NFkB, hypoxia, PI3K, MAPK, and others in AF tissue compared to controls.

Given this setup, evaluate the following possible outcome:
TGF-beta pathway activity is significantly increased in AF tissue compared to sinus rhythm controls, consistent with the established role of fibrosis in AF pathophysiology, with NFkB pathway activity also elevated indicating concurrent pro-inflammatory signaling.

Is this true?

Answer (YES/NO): NO